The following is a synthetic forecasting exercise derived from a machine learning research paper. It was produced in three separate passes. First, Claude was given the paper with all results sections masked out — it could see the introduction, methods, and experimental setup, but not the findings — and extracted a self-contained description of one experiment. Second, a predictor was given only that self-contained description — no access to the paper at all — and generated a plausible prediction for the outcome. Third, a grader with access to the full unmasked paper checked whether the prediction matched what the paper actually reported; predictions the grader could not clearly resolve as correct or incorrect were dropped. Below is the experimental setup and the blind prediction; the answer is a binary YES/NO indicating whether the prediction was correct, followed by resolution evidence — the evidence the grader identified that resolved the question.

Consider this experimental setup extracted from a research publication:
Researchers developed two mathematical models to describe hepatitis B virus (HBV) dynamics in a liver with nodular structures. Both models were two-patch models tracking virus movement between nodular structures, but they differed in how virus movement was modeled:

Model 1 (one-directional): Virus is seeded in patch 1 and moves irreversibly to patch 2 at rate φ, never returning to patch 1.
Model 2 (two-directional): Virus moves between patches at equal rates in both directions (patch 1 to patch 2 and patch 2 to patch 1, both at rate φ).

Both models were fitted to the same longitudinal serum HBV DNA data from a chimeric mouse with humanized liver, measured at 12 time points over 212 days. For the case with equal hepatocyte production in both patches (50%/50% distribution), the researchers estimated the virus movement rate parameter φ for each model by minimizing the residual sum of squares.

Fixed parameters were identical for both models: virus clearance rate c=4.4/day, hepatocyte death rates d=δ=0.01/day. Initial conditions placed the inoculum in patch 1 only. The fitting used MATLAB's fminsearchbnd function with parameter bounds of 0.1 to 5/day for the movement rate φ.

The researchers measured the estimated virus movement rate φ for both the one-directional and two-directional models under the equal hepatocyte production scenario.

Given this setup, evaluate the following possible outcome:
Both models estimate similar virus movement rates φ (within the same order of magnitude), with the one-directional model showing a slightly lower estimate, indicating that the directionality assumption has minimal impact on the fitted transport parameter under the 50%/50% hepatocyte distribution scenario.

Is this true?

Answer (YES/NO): NO